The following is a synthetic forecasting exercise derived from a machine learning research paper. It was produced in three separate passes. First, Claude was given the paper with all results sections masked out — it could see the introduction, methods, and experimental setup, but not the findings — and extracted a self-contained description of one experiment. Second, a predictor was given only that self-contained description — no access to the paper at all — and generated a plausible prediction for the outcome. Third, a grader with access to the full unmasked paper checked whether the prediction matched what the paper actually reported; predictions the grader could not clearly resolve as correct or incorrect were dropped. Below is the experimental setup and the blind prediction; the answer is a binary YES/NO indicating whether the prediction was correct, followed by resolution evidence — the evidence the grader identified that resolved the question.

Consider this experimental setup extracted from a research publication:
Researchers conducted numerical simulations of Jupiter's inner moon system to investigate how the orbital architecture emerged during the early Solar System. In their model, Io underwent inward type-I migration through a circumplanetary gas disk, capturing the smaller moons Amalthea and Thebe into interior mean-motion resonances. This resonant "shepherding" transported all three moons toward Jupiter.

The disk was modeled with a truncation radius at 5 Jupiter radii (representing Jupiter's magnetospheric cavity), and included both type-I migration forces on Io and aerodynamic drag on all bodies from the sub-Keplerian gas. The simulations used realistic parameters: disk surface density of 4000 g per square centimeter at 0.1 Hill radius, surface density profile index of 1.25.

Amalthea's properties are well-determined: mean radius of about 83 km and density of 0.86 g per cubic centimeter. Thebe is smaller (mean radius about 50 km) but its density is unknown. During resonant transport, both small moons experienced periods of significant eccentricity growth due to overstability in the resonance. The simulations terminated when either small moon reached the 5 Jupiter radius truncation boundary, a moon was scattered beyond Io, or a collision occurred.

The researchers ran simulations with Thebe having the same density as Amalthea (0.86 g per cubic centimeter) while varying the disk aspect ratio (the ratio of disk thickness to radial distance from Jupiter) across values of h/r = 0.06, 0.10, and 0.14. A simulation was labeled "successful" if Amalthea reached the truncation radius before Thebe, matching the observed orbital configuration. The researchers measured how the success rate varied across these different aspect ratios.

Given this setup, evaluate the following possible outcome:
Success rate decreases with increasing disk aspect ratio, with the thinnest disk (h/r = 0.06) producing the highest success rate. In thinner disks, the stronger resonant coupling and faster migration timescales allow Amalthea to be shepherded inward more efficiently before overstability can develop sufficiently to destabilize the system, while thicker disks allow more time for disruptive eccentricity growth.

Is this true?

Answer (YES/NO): NO